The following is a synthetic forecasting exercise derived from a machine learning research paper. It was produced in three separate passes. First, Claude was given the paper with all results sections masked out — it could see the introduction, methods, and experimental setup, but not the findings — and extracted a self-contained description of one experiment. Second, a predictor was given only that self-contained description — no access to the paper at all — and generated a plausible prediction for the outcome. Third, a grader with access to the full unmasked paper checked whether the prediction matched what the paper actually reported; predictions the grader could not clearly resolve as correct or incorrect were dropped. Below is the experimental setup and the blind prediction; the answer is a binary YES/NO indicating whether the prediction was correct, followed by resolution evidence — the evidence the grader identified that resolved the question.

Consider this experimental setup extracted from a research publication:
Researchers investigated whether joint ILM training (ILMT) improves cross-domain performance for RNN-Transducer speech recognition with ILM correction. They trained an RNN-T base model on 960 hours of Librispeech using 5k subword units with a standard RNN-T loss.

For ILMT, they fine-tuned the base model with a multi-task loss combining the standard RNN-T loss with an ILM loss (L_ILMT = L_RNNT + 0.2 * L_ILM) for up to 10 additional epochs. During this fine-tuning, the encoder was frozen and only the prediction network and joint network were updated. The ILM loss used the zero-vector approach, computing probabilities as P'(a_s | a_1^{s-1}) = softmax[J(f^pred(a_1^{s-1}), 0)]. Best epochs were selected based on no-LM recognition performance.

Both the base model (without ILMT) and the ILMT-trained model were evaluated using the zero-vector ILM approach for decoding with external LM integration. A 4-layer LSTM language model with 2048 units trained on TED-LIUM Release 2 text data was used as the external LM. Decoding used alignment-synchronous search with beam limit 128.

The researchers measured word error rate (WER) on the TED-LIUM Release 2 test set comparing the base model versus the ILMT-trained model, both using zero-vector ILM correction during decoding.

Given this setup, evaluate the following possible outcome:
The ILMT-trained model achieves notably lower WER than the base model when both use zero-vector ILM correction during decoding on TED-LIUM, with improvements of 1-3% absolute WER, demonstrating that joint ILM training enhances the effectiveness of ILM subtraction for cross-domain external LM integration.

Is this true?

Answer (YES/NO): NO